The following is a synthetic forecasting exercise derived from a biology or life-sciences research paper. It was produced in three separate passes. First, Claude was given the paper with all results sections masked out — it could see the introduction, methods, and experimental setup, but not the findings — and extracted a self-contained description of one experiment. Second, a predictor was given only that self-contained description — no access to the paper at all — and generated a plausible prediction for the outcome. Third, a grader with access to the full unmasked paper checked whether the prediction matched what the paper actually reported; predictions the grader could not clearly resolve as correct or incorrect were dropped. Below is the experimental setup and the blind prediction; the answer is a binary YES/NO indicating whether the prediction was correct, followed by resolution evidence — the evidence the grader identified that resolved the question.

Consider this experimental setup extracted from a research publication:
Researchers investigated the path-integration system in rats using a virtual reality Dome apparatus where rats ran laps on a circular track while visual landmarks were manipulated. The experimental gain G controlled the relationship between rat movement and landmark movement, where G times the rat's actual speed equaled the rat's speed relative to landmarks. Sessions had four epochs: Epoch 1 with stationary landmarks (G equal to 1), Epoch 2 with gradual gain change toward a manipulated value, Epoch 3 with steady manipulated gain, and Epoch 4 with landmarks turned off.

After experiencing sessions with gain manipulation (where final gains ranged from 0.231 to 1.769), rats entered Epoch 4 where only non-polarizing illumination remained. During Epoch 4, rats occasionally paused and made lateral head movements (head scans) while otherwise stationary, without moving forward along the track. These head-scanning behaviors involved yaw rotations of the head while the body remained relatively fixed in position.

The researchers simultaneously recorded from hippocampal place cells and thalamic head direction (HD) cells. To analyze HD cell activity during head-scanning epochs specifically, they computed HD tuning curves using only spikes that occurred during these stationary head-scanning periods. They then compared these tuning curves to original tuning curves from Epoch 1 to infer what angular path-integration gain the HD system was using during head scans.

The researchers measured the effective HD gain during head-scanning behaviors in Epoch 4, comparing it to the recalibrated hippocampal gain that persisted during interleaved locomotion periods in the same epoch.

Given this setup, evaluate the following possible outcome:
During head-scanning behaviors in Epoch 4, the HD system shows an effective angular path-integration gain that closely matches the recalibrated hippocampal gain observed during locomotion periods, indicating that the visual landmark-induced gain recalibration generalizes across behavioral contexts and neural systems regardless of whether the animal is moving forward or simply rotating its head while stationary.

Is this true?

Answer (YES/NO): NO